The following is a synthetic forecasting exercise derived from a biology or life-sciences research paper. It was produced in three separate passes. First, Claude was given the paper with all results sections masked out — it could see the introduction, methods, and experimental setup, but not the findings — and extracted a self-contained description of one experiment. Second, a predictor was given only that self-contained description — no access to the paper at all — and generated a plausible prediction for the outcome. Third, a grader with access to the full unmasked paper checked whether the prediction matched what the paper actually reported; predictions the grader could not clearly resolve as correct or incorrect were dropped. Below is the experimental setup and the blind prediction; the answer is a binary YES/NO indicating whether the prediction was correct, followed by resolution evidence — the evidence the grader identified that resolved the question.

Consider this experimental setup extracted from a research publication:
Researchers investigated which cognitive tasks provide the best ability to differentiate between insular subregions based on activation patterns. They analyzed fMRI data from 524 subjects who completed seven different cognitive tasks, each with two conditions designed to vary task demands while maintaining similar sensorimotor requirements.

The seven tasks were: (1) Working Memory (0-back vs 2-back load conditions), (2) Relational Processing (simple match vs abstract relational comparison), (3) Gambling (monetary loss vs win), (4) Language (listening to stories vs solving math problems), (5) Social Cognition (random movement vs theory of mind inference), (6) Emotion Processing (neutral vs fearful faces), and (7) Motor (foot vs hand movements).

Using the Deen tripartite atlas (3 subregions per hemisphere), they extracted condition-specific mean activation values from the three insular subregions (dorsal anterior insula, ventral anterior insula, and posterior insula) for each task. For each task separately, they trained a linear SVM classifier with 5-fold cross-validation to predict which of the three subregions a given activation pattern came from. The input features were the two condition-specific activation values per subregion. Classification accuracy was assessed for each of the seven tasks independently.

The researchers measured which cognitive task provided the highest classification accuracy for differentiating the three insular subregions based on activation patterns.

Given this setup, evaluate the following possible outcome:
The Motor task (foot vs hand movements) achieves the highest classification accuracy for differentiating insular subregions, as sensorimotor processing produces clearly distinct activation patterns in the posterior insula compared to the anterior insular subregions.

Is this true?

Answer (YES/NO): NO